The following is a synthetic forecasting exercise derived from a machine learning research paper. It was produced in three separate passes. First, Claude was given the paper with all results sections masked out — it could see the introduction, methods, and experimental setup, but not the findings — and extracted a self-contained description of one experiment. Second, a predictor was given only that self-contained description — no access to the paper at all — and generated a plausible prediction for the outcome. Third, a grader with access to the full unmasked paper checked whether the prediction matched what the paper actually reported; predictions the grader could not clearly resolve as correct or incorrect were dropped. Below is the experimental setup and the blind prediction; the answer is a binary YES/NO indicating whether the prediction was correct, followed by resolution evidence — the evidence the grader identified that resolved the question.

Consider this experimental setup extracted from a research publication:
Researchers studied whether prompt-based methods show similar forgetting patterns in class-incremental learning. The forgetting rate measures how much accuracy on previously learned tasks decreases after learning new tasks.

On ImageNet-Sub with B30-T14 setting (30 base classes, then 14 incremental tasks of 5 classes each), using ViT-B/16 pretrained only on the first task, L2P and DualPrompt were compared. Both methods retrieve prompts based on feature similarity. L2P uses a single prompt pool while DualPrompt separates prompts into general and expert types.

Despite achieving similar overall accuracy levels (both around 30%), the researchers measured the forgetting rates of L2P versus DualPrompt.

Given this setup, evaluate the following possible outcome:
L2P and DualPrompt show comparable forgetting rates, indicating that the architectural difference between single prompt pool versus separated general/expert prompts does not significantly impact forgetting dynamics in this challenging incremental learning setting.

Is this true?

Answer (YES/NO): NO